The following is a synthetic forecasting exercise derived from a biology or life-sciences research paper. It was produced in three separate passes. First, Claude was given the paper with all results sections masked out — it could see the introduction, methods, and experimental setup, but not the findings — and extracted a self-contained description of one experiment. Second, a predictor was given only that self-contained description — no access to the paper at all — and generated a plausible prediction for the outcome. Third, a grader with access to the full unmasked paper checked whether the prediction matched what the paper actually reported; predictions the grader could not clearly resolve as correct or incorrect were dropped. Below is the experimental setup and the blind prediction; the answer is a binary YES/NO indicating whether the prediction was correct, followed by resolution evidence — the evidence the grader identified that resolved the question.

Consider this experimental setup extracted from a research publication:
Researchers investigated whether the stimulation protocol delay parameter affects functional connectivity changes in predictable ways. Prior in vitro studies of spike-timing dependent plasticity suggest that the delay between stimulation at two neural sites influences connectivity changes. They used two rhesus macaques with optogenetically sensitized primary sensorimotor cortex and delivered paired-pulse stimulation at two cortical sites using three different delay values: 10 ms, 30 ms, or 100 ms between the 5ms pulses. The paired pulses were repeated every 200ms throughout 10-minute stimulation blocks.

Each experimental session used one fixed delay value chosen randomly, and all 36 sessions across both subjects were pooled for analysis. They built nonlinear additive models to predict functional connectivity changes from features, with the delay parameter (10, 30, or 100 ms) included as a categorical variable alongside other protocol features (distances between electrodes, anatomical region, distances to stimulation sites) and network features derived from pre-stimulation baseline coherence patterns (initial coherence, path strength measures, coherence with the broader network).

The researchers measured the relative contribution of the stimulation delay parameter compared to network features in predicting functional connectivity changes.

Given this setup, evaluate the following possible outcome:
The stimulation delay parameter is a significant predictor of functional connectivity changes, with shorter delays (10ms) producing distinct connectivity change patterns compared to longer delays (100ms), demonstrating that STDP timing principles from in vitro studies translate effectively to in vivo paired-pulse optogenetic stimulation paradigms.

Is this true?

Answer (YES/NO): NO